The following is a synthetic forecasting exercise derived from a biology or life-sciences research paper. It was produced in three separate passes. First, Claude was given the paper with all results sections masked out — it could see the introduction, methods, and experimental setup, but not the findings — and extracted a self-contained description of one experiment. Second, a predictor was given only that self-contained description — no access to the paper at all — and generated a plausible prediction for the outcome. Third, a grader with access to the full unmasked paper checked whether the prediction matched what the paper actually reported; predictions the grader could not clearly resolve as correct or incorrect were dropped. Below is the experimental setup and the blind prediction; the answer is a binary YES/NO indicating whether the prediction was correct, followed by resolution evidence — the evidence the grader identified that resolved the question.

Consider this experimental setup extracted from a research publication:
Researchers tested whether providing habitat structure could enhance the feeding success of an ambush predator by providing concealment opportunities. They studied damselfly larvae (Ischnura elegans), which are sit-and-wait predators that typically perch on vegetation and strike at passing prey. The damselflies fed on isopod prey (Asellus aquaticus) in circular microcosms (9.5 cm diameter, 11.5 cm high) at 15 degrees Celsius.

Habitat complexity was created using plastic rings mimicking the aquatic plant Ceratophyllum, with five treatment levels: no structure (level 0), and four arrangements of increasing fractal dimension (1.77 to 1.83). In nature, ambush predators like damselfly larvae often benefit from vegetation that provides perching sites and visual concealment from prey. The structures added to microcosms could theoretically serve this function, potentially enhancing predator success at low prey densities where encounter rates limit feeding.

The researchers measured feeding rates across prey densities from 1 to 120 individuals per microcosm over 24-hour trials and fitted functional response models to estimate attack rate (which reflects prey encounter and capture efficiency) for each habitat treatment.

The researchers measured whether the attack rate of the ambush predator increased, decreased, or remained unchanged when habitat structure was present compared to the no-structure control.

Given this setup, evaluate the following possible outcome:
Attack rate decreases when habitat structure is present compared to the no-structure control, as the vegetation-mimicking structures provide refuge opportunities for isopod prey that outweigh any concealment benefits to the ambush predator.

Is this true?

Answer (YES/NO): YES